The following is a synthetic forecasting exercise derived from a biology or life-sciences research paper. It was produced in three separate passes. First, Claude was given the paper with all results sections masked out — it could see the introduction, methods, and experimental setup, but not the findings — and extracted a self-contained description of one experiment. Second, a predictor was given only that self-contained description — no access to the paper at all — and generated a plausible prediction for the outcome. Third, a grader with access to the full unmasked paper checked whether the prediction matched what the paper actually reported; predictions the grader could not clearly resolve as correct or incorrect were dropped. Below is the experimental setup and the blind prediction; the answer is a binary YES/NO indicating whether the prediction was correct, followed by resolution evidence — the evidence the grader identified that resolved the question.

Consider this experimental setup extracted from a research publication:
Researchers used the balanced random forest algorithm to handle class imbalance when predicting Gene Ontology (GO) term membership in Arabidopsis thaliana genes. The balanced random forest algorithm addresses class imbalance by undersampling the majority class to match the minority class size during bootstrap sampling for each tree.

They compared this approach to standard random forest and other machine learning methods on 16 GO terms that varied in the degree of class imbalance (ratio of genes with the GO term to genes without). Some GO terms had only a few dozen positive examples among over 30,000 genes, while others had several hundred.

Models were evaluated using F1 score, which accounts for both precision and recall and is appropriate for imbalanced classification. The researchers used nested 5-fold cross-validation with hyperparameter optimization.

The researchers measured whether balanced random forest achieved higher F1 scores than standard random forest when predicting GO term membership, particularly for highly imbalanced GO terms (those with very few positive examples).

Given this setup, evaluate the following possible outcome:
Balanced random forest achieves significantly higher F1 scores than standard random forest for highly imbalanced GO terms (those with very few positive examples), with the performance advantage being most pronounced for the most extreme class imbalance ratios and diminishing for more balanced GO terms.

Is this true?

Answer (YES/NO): NO